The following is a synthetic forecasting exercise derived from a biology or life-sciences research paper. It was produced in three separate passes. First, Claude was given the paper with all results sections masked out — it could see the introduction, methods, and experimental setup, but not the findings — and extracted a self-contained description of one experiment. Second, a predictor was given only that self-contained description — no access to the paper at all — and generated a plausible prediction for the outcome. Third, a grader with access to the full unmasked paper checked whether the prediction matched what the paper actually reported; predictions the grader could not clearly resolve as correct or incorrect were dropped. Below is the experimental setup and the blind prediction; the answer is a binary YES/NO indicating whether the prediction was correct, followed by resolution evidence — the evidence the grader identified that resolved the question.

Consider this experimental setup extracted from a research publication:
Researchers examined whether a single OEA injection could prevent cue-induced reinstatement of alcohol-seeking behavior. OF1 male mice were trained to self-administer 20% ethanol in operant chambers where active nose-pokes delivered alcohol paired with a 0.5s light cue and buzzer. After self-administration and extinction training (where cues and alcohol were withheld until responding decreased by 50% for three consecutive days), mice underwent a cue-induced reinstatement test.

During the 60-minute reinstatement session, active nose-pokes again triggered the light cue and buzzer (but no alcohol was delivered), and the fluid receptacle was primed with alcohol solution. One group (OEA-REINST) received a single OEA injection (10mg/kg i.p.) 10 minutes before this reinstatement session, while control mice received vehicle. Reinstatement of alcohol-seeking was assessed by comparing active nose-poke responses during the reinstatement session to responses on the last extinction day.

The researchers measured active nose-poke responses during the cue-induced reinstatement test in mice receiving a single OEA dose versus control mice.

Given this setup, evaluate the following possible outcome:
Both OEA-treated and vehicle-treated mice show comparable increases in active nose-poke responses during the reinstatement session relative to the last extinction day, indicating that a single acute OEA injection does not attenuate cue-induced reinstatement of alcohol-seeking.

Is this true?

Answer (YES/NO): NO